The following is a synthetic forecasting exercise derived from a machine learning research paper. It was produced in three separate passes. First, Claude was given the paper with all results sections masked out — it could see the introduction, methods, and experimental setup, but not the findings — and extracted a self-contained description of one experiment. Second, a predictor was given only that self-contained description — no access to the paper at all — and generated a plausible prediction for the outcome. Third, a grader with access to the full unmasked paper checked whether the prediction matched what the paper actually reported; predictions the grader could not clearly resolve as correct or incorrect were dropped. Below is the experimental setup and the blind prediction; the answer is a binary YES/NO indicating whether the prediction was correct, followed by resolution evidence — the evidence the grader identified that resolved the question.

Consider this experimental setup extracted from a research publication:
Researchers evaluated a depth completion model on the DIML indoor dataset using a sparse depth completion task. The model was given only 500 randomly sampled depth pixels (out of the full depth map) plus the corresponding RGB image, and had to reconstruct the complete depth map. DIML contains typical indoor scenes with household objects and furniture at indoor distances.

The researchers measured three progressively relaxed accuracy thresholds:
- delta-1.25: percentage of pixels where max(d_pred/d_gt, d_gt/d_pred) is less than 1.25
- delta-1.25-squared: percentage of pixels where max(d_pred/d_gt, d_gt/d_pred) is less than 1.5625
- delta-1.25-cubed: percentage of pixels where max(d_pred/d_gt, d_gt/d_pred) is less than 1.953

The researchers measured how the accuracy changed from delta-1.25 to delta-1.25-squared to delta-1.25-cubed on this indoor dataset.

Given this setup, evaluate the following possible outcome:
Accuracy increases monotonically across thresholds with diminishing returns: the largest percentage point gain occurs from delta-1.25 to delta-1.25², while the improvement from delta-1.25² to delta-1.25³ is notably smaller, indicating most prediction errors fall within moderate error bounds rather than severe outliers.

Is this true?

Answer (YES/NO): YES